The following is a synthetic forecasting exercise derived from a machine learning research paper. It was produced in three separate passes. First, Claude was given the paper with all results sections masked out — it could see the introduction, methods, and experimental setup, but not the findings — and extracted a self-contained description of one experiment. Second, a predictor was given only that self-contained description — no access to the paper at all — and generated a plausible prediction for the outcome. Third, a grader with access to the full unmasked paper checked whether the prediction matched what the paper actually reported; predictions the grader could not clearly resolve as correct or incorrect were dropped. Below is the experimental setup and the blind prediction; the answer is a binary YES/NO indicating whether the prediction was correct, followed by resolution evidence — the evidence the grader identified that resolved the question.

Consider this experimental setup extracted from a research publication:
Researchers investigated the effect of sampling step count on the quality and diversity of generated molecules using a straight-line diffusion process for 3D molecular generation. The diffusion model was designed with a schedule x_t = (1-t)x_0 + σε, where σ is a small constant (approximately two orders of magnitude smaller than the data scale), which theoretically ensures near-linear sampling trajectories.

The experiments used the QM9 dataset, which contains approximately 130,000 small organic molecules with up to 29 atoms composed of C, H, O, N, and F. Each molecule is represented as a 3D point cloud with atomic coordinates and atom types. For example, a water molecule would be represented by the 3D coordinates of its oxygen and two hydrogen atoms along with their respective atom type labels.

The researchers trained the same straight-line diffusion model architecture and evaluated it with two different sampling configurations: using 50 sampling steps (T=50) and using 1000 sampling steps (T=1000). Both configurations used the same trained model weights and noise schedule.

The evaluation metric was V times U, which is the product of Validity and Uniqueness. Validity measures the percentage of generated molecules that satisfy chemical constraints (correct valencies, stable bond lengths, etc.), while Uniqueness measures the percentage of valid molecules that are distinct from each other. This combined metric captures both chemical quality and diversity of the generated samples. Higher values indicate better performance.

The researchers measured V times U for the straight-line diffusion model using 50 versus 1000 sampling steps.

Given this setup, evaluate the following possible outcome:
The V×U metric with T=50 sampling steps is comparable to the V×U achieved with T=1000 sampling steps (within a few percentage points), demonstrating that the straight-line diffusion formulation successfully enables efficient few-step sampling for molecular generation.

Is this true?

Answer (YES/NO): YES